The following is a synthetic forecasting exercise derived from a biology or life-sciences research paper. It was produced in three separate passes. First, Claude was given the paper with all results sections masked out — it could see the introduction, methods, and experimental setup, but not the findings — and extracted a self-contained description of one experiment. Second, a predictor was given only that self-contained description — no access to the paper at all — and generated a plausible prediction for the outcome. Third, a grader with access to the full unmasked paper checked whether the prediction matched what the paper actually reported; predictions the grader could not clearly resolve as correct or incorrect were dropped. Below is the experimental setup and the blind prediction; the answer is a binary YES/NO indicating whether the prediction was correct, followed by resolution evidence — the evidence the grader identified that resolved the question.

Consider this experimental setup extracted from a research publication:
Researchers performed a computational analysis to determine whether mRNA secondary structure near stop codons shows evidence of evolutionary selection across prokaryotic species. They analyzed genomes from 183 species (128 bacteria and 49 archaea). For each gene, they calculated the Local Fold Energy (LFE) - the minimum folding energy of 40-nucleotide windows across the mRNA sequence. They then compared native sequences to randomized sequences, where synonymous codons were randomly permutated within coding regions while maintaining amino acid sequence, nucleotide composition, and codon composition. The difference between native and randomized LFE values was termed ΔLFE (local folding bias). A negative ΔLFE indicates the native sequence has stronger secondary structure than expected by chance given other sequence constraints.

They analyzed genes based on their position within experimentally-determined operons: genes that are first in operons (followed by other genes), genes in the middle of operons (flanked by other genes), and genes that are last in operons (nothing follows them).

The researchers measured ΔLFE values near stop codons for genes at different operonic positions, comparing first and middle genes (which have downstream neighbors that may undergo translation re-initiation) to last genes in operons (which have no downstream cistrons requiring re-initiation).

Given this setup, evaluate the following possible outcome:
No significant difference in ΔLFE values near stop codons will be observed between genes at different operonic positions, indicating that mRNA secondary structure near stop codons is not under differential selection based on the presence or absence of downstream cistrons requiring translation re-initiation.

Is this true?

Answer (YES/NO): NO